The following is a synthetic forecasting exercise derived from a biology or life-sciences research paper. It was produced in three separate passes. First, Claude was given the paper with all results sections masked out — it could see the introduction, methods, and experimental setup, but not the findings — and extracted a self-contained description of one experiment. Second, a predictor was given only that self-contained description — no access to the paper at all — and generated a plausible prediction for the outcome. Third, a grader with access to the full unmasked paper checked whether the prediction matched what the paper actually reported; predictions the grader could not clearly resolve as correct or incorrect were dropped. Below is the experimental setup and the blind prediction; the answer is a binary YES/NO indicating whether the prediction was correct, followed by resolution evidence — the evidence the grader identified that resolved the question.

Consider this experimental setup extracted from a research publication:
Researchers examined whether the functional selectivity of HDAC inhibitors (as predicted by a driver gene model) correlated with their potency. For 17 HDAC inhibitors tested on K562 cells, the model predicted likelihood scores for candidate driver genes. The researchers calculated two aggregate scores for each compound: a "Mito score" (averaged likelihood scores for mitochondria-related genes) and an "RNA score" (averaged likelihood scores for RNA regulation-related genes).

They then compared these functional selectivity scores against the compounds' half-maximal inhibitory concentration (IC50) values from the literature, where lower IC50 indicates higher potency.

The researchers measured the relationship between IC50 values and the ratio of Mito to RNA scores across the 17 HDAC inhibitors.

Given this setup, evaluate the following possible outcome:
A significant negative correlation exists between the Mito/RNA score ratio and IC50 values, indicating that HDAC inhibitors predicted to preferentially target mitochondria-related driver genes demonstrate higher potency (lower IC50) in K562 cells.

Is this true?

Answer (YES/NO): NO